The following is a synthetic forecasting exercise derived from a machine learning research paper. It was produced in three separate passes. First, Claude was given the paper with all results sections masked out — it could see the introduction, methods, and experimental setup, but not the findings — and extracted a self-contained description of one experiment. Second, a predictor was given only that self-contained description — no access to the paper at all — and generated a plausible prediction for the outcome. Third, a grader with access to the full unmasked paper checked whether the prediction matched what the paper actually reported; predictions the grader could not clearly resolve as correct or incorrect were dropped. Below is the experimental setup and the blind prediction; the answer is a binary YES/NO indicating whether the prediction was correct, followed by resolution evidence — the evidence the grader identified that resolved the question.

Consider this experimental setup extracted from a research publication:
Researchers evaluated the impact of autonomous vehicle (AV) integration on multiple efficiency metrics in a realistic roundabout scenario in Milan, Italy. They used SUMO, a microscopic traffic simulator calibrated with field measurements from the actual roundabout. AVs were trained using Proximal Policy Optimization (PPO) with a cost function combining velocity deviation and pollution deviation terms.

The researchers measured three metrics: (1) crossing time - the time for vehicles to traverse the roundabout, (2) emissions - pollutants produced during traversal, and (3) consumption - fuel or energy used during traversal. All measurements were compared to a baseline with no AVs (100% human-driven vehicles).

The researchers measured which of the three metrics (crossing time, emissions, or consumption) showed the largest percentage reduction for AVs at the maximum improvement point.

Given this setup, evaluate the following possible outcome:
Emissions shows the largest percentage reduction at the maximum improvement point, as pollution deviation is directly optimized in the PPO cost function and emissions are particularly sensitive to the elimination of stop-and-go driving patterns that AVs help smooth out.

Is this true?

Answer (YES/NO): YES